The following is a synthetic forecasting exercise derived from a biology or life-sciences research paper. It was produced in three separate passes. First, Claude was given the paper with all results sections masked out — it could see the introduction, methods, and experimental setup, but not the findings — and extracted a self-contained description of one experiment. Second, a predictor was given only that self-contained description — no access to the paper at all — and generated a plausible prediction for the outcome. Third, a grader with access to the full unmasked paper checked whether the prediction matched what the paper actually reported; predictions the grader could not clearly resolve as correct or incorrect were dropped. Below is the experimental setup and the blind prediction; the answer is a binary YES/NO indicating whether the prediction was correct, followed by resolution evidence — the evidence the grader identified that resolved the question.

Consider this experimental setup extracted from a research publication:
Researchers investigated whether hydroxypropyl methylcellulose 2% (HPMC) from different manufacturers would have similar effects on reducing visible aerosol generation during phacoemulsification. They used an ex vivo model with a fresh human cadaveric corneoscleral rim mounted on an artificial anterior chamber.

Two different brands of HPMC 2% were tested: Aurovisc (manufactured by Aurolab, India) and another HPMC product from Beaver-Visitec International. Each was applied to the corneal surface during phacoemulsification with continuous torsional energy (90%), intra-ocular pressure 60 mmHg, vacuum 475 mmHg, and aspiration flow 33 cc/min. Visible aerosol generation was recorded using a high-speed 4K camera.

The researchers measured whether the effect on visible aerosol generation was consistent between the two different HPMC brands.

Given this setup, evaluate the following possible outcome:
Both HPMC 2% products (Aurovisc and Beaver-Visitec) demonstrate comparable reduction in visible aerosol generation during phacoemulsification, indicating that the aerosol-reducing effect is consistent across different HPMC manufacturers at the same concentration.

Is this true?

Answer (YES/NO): YES